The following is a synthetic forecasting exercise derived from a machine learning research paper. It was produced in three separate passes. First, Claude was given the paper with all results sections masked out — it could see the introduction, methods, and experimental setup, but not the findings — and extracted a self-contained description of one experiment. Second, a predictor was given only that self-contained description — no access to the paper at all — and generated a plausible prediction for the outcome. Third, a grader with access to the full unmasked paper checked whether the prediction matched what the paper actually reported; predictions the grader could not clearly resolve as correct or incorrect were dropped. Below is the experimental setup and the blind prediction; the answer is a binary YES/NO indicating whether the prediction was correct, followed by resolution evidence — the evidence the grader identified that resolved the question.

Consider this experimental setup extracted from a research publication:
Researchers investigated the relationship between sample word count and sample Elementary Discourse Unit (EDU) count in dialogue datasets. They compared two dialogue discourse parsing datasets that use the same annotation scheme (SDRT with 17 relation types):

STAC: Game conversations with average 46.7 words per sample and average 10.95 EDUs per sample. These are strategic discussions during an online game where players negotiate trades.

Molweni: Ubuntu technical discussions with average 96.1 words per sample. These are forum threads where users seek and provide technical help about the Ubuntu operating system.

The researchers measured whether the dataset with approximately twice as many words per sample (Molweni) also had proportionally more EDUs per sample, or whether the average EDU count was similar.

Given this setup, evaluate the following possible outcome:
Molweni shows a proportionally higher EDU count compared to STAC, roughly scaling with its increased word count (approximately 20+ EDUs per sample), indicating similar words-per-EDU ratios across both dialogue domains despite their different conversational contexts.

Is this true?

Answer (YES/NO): NO